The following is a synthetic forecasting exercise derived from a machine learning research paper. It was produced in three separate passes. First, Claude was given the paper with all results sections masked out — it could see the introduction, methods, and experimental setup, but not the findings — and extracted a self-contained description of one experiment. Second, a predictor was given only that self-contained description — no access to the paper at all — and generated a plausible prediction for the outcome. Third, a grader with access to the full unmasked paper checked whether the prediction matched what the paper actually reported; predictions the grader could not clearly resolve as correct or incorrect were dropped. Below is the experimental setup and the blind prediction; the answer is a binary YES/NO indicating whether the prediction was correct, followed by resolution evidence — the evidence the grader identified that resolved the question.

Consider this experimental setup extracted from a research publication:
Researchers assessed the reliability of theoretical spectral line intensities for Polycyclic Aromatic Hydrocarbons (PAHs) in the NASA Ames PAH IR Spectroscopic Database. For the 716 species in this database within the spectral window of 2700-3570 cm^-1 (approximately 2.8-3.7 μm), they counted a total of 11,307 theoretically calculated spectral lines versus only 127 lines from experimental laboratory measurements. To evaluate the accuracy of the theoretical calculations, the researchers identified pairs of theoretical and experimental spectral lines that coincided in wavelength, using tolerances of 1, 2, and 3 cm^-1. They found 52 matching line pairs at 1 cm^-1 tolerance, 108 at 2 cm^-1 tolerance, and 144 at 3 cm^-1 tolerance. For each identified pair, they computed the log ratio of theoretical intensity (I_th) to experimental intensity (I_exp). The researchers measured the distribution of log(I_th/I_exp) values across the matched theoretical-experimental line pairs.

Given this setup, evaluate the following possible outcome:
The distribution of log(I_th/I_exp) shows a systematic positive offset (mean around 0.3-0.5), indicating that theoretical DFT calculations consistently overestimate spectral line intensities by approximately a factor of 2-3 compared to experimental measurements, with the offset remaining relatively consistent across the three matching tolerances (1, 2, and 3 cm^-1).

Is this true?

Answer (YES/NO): NO